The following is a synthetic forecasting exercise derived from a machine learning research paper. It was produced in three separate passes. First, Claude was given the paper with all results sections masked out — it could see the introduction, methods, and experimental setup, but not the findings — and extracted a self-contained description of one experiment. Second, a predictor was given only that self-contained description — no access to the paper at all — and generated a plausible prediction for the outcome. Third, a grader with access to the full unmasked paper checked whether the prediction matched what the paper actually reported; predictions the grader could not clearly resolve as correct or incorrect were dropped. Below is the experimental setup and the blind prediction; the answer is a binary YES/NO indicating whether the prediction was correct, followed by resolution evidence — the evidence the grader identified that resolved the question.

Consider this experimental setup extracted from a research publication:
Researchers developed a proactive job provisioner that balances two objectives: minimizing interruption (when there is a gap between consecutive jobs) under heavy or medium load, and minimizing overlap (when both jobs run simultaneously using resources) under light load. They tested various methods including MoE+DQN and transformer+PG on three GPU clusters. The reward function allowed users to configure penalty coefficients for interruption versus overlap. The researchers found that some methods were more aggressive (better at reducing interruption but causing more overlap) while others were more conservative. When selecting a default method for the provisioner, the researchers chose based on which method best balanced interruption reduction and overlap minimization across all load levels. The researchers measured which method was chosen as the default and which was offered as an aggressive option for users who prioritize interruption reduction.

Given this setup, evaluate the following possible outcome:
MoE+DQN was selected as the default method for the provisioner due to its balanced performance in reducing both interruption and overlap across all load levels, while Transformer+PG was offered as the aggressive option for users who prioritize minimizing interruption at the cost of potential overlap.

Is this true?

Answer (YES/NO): YES